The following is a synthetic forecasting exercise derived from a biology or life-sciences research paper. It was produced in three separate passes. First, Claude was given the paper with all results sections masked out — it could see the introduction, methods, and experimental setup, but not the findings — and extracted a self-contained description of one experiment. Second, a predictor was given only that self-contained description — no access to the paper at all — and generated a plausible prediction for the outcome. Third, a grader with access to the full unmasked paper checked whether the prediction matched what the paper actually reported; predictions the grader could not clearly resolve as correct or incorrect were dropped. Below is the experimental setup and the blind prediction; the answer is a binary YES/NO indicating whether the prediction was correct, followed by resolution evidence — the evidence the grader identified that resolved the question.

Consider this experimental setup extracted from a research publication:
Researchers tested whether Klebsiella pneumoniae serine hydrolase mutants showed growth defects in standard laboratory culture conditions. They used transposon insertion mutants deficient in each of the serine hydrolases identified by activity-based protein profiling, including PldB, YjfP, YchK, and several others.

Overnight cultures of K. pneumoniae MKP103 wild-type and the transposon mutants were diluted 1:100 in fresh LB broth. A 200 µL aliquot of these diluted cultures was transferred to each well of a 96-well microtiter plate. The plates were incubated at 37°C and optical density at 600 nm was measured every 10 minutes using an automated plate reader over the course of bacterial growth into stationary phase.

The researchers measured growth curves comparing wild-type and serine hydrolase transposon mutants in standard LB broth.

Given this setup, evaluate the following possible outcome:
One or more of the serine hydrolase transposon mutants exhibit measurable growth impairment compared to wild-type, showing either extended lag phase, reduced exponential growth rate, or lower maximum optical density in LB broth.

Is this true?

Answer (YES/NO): NO